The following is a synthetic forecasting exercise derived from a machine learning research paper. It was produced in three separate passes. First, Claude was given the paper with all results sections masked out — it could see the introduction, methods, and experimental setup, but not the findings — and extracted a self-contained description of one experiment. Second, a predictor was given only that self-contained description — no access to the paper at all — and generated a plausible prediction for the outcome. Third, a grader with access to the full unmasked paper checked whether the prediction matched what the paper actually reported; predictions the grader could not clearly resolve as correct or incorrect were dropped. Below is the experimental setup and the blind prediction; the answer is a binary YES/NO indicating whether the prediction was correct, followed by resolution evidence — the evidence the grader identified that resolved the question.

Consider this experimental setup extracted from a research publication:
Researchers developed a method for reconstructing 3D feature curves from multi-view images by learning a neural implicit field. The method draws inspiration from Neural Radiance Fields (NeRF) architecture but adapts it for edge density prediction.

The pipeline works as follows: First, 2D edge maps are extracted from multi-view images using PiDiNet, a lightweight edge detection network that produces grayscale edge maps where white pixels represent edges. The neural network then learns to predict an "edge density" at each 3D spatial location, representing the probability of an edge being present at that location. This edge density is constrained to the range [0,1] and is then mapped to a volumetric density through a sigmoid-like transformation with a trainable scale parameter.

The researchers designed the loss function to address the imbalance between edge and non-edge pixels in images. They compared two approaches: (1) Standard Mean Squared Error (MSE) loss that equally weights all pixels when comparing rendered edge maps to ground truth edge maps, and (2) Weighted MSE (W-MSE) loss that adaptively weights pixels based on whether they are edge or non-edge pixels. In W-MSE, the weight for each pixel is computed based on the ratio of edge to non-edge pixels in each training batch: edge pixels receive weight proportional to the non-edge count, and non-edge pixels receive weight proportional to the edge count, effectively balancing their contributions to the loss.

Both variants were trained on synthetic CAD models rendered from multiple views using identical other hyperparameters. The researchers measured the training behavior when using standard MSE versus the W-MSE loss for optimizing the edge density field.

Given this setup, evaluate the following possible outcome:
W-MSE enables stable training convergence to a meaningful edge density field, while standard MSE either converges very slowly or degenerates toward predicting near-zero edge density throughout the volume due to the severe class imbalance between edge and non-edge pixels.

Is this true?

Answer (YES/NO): YES